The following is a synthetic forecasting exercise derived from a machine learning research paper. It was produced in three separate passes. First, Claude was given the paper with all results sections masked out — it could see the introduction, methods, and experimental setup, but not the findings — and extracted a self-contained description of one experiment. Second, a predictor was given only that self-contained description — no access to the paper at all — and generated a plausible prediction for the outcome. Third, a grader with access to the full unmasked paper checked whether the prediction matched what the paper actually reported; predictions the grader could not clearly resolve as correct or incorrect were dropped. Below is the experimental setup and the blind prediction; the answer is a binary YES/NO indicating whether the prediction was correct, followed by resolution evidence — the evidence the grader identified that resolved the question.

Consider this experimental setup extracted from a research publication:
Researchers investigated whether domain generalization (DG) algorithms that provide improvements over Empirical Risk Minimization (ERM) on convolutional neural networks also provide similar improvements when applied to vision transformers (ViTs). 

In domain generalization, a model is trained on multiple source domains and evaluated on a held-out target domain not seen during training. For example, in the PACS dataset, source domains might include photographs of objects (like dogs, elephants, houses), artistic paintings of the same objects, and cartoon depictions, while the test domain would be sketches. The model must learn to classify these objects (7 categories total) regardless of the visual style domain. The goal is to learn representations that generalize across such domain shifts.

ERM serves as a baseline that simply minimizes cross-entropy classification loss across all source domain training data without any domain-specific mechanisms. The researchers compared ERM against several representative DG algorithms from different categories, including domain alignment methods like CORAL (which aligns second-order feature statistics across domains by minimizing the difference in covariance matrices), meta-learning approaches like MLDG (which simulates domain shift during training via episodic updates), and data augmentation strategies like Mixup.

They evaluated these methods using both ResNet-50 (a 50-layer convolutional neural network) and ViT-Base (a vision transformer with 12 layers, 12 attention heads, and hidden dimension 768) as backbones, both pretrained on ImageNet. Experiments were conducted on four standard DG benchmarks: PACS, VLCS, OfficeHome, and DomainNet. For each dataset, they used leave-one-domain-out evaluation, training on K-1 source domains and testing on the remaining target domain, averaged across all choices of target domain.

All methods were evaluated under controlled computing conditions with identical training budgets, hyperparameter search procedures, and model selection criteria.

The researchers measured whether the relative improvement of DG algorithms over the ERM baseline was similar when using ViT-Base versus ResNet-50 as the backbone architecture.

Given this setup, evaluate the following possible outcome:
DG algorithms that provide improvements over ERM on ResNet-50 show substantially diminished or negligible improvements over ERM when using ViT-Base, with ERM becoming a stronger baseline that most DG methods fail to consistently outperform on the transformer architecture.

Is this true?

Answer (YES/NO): NO